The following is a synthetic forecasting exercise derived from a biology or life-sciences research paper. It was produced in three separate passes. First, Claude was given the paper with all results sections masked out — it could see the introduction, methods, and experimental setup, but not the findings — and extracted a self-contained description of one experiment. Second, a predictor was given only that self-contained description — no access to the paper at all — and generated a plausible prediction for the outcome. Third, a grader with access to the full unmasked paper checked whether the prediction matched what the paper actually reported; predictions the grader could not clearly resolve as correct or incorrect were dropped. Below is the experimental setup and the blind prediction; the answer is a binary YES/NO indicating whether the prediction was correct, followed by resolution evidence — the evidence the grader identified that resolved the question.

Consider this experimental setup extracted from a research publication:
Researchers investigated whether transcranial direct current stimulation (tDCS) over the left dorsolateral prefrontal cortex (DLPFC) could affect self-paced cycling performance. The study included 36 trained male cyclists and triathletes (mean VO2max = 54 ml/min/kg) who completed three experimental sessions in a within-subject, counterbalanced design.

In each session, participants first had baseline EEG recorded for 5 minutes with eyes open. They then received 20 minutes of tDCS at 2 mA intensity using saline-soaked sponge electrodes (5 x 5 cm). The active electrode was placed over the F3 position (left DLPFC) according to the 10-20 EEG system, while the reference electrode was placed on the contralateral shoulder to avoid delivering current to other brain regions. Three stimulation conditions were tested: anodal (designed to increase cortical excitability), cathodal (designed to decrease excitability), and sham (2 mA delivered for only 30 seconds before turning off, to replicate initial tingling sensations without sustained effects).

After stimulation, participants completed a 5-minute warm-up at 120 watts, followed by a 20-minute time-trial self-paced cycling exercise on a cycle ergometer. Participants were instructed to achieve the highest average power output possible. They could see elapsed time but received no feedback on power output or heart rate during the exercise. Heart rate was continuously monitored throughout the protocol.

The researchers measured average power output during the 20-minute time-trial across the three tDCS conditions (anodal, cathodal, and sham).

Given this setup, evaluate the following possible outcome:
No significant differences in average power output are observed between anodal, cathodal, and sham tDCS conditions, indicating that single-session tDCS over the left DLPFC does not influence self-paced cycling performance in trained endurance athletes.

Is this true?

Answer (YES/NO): YES